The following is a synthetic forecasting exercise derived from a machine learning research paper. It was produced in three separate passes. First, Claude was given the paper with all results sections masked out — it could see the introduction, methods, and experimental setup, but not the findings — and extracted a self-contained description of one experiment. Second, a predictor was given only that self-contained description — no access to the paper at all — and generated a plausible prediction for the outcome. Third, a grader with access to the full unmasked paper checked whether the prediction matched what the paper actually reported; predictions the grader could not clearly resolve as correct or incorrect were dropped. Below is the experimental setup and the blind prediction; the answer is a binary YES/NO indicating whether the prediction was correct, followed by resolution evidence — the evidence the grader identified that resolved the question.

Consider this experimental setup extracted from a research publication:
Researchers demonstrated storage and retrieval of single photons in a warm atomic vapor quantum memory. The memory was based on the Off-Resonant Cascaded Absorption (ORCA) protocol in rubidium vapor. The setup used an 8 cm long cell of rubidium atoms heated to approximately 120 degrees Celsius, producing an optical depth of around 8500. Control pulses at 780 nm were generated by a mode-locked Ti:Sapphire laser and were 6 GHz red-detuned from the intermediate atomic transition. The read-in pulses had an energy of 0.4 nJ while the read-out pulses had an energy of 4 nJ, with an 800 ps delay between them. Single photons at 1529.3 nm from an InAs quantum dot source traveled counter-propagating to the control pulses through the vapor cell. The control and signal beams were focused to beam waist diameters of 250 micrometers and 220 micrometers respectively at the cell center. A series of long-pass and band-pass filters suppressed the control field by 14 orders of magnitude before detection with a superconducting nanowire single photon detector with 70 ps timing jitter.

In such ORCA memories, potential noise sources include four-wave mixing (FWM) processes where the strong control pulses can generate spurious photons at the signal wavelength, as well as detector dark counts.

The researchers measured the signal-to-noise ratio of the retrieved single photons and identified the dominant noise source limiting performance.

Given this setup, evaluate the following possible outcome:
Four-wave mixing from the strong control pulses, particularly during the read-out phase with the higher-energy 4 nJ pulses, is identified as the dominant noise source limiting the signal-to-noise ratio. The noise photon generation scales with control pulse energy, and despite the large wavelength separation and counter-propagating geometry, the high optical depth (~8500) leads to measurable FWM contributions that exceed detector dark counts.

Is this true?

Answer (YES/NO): NO